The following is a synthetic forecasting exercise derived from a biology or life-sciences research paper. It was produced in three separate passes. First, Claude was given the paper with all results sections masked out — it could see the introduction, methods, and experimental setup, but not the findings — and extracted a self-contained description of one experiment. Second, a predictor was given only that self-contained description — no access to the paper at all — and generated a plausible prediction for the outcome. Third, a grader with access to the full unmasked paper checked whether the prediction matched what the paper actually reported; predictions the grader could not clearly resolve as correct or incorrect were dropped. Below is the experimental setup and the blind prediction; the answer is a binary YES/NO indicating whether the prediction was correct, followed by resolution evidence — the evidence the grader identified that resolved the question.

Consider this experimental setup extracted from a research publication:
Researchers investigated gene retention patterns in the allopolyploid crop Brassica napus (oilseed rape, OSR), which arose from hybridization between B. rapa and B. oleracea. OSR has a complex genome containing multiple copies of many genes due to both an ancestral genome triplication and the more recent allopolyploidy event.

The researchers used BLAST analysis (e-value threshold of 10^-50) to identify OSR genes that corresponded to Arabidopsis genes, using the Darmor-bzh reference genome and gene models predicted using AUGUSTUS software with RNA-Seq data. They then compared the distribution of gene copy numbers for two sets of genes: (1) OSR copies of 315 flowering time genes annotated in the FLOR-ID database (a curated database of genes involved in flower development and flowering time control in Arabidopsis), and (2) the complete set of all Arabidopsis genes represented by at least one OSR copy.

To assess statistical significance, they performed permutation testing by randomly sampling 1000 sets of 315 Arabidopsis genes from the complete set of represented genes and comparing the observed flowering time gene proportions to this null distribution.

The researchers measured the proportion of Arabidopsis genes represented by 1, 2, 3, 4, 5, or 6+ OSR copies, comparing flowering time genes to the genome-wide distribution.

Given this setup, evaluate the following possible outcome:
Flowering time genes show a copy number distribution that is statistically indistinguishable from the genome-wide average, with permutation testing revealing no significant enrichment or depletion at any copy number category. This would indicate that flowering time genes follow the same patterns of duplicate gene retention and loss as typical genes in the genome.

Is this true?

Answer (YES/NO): NO